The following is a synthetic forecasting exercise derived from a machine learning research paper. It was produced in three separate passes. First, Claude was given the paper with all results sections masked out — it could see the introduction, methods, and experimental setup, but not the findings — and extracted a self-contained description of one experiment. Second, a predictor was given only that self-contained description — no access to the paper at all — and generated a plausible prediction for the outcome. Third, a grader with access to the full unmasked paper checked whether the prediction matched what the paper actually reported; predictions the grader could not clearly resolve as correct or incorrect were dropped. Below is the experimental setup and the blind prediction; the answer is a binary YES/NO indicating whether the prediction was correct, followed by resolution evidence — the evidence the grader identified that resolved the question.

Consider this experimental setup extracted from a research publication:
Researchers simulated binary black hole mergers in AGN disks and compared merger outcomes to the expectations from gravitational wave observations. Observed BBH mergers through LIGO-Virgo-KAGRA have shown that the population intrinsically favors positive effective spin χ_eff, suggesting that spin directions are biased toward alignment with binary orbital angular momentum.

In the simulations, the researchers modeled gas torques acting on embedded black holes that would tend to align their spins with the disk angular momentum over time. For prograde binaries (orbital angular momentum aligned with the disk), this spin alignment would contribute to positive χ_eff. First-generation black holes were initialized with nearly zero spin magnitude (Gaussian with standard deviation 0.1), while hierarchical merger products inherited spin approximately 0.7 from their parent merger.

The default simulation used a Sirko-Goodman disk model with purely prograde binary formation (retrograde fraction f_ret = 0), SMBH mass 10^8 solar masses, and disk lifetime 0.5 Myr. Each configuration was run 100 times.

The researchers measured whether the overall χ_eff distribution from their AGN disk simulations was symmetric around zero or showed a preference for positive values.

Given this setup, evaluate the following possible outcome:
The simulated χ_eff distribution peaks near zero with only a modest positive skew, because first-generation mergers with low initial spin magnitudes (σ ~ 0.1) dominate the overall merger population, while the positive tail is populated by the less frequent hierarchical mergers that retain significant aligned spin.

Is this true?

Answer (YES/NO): YES